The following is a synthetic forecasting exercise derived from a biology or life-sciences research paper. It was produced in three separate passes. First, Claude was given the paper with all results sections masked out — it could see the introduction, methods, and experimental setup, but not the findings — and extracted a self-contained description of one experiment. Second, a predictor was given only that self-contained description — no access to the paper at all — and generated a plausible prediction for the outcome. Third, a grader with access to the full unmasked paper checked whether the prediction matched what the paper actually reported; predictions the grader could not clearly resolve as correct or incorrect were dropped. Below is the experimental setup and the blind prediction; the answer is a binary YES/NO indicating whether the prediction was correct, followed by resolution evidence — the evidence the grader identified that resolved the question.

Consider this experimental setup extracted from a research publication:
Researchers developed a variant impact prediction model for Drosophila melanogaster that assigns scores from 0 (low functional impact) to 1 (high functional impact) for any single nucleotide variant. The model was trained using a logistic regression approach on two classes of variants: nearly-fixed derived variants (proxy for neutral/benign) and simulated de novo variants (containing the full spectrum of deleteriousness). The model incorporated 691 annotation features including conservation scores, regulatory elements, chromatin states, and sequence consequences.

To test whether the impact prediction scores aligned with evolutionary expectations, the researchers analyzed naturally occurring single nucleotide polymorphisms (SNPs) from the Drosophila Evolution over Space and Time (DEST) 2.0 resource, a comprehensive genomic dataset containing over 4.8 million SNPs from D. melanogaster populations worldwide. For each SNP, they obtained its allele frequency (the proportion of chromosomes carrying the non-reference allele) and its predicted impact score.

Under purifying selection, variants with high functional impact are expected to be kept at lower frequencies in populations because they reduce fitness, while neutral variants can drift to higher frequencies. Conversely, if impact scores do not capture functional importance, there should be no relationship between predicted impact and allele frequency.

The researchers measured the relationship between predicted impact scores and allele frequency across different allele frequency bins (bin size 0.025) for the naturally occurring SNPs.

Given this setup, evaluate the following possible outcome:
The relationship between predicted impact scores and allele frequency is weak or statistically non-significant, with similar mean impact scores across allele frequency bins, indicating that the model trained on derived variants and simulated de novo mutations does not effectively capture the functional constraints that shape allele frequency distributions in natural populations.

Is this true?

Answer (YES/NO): NO